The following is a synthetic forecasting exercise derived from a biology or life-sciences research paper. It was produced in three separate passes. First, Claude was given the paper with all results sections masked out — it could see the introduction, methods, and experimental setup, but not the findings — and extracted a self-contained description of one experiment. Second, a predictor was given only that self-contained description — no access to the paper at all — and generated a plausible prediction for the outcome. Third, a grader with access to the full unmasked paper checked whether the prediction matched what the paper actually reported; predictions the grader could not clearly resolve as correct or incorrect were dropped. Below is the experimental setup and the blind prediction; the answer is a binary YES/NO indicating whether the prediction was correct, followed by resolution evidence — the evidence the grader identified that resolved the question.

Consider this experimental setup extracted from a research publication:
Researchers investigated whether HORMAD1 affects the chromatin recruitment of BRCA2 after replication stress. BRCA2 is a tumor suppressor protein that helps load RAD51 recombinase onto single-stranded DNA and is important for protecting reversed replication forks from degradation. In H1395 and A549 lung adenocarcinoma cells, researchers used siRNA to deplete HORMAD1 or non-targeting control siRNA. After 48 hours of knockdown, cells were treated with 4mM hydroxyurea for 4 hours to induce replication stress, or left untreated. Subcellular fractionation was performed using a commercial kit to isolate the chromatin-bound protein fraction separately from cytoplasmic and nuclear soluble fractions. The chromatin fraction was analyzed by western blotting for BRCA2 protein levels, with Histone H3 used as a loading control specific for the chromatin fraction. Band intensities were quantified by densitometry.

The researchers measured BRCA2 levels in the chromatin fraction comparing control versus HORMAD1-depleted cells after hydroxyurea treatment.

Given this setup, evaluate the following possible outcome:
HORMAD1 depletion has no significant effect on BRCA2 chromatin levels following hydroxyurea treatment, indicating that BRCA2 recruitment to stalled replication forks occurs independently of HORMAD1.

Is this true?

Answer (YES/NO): NO